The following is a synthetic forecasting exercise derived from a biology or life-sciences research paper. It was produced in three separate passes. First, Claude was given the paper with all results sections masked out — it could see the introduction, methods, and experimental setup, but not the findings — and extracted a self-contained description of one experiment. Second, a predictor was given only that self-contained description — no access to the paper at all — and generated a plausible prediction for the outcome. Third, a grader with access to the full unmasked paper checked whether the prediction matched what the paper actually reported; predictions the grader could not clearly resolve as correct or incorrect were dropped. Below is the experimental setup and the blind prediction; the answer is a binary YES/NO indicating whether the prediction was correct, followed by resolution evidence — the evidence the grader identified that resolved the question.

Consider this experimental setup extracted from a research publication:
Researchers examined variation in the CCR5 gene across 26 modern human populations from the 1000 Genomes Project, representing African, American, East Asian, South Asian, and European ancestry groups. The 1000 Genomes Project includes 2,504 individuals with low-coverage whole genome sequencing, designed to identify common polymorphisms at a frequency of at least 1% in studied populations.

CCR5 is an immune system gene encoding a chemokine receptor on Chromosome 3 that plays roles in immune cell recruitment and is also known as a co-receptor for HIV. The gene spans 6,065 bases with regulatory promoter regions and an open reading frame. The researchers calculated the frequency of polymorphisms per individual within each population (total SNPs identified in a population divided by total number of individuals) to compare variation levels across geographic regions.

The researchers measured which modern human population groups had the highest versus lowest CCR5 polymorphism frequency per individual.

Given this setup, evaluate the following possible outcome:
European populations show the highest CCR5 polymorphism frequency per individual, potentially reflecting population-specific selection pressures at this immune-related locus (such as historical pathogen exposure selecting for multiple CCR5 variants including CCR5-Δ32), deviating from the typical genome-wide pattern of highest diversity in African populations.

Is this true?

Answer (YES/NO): NO